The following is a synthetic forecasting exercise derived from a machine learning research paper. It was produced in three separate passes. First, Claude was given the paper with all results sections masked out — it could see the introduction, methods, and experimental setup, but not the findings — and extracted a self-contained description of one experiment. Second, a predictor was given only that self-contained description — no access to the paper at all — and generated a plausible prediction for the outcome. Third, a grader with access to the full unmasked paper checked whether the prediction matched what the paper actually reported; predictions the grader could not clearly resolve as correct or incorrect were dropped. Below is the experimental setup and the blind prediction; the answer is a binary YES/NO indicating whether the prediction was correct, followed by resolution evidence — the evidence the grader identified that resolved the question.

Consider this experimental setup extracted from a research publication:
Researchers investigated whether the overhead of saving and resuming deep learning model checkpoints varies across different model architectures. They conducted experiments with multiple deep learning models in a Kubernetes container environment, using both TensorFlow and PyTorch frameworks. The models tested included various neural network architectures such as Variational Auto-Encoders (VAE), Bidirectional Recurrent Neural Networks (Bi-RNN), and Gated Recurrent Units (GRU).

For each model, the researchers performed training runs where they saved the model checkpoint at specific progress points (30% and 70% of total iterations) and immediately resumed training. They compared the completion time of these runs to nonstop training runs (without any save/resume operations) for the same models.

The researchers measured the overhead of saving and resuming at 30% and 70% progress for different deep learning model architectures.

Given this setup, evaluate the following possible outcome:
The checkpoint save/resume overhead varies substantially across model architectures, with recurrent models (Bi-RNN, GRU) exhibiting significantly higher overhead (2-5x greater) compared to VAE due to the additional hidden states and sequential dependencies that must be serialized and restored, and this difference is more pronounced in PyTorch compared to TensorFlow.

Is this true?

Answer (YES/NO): NO